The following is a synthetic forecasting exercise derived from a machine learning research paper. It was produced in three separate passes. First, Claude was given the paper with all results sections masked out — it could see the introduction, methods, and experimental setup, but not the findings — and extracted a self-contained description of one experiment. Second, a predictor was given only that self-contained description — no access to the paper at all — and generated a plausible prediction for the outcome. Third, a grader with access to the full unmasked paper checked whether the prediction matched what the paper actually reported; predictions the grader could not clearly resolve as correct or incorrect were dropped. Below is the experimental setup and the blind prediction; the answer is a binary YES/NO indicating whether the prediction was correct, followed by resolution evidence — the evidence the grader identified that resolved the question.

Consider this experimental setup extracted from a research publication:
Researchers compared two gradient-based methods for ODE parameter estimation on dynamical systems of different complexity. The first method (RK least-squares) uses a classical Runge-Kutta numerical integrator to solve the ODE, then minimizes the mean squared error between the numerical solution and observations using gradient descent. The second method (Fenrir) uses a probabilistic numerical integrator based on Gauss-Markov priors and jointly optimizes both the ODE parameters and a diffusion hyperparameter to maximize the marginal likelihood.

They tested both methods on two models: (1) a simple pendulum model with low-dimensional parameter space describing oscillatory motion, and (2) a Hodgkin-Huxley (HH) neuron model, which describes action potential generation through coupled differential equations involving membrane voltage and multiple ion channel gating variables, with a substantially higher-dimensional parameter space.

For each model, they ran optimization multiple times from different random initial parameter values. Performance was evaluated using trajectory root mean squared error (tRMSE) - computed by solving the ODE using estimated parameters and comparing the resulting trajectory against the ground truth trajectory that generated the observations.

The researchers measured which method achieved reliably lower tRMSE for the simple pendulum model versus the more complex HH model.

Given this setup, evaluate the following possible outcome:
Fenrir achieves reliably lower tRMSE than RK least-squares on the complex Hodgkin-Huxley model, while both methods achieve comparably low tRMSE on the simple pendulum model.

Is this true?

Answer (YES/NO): NO